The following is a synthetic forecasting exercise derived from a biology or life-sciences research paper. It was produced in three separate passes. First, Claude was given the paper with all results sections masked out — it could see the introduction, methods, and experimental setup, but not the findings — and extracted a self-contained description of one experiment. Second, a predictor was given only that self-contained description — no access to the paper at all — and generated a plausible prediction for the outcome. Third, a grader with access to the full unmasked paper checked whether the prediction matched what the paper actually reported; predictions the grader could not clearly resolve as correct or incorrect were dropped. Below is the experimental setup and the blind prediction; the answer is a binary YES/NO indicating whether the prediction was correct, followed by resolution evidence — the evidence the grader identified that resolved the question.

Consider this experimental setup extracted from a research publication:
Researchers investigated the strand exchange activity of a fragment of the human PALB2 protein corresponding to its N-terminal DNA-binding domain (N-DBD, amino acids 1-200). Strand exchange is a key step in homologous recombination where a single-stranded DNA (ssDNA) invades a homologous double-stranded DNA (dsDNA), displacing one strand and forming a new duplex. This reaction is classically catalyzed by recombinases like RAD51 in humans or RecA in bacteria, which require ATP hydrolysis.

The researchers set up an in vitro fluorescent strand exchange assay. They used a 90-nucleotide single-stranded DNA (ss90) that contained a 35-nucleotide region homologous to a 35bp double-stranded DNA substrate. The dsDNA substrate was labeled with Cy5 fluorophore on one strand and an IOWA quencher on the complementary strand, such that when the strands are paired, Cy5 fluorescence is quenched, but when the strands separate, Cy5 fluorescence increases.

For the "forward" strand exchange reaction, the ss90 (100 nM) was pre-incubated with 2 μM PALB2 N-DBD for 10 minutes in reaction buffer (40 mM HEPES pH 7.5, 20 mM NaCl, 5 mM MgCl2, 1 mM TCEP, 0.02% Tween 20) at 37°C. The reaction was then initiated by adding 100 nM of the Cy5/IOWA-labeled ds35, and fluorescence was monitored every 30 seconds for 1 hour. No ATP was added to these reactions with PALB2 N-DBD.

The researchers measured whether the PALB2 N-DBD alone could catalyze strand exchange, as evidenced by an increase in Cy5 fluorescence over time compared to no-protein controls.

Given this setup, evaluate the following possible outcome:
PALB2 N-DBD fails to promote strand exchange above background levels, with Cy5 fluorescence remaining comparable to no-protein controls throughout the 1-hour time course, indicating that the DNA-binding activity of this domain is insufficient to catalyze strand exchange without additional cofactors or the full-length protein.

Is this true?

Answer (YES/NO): NO